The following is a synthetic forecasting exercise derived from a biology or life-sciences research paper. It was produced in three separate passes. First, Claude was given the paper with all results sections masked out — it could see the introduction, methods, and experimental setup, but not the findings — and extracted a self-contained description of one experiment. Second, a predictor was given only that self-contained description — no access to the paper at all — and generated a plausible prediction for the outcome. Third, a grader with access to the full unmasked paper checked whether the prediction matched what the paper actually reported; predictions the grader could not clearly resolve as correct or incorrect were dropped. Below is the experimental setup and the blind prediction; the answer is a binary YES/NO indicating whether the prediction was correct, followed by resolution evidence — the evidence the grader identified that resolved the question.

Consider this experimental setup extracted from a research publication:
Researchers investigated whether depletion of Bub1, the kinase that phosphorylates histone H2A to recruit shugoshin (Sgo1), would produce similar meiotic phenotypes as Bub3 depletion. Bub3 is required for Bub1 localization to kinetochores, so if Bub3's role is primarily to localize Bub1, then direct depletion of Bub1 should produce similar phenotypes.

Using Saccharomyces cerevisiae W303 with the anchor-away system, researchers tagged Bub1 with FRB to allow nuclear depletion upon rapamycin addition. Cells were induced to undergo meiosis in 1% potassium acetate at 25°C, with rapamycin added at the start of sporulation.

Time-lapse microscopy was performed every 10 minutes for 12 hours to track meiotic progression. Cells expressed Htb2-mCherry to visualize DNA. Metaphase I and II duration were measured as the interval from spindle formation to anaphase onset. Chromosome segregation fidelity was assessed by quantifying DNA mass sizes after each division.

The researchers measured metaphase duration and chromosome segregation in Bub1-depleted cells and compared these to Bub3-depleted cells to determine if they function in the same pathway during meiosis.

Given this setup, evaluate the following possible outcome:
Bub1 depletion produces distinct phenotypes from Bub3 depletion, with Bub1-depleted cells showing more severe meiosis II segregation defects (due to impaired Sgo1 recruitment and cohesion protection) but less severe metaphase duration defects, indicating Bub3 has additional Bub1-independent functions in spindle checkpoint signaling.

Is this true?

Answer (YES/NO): NO